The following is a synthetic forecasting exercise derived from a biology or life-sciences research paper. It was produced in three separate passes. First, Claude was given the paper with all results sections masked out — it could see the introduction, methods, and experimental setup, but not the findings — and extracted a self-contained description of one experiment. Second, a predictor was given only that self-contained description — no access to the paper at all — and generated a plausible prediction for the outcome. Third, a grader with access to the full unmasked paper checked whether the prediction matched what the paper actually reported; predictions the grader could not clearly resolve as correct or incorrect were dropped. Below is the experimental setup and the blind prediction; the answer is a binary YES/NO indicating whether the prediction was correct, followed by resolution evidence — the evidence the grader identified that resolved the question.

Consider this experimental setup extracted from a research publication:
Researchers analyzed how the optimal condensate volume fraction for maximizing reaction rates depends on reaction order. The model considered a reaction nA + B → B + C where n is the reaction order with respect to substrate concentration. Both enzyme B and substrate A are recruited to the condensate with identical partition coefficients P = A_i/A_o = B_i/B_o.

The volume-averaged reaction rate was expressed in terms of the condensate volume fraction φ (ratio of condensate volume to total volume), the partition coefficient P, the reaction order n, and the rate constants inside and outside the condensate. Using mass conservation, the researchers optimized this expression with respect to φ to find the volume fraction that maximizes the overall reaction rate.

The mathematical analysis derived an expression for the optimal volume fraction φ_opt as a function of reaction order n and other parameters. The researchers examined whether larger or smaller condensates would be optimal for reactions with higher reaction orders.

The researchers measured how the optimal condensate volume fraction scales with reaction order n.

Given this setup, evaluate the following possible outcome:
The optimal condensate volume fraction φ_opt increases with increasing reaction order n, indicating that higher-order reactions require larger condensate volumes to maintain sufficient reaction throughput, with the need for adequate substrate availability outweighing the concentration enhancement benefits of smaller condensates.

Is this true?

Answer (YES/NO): NO